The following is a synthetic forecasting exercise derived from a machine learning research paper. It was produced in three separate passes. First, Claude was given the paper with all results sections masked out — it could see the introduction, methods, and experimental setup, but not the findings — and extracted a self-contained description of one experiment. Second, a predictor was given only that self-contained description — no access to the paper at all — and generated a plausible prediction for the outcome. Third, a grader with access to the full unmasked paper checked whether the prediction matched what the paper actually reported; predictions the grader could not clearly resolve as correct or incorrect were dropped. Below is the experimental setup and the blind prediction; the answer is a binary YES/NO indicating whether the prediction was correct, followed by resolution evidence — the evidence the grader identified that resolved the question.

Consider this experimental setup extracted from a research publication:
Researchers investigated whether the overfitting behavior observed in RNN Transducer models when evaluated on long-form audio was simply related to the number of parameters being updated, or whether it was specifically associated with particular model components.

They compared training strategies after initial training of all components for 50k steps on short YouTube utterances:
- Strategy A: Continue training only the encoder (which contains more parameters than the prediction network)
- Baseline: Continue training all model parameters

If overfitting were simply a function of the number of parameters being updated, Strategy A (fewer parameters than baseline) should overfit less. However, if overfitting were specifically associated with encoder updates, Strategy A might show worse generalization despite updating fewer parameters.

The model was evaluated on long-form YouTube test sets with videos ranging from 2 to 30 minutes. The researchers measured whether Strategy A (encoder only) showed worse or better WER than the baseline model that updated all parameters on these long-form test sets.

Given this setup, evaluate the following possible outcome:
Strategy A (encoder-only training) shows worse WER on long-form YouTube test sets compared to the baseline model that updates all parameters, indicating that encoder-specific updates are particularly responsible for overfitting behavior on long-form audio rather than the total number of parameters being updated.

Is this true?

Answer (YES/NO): YES